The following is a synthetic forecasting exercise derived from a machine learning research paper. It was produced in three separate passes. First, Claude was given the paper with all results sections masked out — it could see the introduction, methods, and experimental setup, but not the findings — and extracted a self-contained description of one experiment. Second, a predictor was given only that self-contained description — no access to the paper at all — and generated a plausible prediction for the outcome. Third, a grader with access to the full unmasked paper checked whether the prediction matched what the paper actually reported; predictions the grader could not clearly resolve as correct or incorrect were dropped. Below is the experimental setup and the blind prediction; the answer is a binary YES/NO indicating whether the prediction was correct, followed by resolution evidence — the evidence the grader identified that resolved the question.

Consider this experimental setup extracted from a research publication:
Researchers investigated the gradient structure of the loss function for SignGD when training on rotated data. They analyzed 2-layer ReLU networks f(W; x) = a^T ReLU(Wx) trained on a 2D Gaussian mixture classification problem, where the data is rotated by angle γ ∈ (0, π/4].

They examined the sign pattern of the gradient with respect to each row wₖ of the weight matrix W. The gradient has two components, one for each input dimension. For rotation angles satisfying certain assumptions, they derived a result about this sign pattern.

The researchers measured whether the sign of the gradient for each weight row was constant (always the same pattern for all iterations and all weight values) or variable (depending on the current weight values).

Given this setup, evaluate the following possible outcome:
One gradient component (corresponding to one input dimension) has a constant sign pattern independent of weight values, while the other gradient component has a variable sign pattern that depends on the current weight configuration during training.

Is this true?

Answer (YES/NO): NO